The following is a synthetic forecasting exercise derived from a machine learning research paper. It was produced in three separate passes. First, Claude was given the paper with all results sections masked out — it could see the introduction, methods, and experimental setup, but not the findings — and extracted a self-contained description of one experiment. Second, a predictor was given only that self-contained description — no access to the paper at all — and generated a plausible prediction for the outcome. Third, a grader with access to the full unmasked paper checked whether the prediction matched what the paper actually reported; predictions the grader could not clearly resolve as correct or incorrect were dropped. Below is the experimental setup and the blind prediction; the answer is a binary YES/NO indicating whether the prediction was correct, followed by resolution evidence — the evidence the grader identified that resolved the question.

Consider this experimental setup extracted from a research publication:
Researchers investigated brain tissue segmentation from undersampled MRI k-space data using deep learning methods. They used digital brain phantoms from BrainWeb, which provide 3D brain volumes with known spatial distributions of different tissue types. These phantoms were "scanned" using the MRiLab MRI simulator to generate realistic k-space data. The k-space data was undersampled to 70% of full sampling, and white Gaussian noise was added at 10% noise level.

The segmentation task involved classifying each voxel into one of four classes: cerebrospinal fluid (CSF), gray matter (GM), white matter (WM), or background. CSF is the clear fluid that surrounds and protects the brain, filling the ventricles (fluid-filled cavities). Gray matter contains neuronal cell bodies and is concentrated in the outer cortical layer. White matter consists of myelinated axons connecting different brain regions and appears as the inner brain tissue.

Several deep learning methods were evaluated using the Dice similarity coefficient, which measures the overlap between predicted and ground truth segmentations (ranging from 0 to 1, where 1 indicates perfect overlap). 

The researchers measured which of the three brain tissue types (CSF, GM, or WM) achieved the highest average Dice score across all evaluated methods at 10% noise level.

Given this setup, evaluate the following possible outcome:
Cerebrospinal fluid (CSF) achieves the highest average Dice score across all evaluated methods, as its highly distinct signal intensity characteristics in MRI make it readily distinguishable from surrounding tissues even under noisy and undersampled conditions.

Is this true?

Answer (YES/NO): NO